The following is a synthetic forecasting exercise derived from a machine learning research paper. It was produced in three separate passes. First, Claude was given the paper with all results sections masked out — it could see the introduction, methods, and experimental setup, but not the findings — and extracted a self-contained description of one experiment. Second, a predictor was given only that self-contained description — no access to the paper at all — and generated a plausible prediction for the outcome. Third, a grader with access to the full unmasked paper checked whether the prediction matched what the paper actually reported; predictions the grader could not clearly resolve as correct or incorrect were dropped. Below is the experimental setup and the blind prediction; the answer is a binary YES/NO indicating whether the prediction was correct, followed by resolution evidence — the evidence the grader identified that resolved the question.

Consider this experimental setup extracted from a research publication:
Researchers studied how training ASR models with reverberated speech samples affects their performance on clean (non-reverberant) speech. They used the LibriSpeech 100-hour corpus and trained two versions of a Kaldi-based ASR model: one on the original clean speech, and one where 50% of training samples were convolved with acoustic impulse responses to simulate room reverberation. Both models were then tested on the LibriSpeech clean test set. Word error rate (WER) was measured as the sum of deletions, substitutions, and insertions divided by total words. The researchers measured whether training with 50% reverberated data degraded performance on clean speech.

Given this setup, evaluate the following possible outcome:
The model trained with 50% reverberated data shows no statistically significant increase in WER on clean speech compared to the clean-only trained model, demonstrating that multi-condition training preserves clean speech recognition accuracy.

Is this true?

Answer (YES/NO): NO